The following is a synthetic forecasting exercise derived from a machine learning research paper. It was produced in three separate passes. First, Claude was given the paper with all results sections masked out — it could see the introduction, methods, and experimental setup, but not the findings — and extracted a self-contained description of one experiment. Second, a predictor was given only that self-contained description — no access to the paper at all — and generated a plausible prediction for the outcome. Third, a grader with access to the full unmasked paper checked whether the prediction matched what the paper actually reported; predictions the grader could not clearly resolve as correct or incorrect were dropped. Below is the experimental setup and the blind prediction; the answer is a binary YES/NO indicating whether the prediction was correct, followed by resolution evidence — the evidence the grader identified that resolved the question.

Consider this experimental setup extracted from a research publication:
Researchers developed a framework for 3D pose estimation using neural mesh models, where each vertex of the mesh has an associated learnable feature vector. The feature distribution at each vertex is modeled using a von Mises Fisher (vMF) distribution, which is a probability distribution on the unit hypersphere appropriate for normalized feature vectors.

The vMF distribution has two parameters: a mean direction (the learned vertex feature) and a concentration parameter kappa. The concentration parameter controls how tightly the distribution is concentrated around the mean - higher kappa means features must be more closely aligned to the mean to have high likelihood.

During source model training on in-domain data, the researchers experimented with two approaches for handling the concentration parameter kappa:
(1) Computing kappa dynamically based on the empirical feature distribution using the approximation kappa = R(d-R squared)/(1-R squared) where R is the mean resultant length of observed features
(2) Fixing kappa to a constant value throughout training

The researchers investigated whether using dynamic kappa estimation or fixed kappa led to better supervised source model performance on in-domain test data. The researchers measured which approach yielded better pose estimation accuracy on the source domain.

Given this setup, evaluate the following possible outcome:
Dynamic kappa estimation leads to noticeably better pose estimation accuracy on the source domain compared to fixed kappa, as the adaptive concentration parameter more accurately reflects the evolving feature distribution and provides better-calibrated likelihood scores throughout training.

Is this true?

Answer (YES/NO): NO